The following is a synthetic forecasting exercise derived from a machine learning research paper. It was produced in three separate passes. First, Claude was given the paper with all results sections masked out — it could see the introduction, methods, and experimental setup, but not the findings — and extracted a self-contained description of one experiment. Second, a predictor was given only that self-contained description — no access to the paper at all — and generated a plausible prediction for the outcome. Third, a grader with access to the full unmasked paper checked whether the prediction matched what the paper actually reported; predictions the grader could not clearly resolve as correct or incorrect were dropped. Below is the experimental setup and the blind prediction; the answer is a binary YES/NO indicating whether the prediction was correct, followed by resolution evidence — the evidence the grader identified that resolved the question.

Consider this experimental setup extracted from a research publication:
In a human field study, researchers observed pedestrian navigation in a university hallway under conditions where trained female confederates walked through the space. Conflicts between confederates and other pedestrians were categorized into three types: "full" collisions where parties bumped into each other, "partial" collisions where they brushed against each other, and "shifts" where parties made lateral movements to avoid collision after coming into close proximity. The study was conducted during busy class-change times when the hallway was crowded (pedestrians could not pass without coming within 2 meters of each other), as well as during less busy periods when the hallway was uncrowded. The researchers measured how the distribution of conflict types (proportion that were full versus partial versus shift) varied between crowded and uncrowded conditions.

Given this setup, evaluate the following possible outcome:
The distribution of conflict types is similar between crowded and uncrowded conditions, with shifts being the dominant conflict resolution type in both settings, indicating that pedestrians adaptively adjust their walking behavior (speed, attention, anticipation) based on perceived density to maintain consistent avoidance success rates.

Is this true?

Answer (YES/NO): NO